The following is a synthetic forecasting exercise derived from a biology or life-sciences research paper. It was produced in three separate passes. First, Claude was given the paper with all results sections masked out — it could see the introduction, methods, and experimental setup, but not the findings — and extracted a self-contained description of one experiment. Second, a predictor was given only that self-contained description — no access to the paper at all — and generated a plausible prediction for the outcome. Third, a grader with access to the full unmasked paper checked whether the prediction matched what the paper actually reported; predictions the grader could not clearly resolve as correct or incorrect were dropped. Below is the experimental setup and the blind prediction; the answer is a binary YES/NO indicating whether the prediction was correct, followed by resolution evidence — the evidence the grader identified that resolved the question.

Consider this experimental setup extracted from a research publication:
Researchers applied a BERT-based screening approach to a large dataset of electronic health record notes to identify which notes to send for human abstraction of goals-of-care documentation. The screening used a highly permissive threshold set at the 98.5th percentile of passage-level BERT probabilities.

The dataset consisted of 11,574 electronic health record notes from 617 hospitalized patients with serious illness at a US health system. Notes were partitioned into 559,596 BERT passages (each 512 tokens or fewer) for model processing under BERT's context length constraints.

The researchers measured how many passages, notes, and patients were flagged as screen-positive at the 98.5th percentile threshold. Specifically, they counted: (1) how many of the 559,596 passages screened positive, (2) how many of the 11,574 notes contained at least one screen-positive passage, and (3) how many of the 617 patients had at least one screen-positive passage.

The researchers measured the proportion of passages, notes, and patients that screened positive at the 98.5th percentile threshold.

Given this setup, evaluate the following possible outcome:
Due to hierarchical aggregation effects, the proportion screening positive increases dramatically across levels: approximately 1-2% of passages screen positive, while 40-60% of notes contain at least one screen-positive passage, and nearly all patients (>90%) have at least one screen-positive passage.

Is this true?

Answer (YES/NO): NO